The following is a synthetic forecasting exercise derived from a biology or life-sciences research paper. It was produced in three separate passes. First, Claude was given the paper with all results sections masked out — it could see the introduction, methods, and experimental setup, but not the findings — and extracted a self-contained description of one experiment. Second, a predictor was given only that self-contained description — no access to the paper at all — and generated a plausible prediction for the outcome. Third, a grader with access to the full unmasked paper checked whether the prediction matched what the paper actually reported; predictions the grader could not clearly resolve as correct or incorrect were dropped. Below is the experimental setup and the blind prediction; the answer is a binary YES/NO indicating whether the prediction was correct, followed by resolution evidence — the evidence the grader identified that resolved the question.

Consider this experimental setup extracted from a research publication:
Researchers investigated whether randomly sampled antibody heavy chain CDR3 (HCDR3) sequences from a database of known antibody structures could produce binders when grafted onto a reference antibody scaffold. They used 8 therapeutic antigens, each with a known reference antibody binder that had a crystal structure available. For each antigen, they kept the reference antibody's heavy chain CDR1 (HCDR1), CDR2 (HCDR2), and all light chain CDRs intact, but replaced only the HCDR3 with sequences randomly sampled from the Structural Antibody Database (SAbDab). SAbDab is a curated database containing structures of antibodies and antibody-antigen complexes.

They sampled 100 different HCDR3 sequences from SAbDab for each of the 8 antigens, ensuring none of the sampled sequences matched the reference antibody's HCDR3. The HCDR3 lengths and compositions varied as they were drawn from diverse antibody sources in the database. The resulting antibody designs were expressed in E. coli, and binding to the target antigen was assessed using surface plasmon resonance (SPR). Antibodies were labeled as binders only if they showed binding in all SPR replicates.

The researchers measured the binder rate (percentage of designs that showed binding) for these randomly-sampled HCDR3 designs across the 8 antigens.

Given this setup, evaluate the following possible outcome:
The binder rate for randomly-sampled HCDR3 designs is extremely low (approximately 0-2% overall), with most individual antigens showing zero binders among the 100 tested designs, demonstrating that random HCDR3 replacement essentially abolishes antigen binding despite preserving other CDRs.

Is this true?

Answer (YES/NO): YES